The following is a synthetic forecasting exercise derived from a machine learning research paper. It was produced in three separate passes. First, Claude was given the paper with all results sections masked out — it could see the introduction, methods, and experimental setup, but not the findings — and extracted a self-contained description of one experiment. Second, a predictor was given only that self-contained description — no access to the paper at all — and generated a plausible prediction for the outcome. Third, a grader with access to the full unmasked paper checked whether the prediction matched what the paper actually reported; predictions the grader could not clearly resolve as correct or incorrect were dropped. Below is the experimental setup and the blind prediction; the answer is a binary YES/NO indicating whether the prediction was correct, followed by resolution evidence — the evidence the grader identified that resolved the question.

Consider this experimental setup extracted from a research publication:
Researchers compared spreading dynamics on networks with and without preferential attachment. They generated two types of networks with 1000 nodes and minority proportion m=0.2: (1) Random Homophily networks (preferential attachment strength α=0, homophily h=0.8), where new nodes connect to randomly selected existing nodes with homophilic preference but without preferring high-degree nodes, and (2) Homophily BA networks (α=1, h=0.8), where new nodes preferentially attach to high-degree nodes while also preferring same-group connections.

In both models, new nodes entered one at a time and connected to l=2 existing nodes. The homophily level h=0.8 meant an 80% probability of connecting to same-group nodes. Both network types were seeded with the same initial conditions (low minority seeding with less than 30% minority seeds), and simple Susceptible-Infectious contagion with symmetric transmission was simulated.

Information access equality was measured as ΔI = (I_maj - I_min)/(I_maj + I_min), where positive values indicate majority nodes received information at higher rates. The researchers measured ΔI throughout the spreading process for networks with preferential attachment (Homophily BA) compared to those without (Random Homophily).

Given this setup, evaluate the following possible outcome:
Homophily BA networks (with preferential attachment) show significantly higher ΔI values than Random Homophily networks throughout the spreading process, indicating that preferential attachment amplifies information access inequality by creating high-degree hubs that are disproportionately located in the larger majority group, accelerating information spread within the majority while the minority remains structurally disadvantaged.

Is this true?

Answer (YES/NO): NO